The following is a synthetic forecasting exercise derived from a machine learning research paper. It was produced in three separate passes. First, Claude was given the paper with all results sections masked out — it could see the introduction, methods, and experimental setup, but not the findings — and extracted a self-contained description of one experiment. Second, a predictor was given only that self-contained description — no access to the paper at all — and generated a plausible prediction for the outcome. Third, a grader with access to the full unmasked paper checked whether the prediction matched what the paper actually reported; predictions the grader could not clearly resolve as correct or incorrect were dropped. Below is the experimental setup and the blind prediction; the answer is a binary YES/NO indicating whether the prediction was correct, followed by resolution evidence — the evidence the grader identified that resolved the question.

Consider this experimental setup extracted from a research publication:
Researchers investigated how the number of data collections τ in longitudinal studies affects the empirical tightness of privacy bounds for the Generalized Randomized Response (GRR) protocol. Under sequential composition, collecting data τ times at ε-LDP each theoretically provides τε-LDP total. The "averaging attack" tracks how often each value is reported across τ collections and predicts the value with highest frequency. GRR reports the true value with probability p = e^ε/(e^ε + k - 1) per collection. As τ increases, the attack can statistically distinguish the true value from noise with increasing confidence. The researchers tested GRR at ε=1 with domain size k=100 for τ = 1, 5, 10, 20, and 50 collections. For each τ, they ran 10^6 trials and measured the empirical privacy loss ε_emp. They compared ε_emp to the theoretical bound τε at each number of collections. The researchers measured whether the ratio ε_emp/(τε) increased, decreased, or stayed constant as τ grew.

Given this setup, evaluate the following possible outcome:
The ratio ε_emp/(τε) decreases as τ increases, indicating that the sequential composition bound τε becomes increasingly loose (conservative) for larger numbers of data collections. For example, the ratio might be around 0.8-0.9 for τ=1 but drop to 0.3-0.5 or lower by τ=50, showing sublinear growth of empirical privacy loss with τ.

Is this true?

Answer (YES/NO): YES